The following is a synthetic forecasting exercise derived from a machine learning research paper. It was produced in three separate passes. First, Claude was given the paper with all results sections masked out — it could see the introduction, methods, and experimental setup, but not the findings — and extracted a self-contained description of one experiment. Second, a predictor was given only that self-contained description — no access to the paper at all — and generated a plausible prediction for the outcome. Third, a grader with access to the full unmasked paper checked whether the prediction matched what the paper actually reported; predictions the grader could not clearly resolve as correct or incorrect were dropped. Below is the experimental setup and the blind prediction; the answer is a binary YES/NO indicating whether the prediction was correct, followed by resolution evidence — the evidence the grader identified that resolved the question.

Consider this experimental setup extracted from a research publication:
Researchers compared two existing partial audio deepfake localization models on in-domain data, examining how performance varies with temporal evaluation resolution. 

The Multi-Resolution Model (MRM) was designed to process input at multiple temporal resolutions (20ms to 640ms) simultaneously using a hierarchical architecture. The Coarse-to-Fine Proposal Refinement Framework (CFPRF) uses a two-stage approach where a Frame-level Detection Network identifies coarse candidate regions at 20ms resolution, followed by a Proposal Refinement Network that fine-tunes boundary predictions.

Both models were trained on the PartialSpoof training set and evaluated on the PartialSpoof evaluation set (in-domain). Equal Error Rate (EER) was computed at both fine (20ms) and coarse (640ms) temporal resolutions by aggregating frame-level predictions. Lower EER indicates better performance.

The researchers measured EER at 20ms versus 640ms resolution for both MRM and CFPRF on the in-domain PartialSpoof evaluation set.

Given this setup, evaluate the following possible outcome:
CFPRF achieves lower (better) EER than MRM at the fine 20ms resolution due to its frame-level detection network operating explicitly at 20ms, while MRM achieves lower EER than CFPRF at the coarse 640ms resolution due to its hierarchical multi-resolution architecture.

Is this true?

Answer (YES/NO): NO